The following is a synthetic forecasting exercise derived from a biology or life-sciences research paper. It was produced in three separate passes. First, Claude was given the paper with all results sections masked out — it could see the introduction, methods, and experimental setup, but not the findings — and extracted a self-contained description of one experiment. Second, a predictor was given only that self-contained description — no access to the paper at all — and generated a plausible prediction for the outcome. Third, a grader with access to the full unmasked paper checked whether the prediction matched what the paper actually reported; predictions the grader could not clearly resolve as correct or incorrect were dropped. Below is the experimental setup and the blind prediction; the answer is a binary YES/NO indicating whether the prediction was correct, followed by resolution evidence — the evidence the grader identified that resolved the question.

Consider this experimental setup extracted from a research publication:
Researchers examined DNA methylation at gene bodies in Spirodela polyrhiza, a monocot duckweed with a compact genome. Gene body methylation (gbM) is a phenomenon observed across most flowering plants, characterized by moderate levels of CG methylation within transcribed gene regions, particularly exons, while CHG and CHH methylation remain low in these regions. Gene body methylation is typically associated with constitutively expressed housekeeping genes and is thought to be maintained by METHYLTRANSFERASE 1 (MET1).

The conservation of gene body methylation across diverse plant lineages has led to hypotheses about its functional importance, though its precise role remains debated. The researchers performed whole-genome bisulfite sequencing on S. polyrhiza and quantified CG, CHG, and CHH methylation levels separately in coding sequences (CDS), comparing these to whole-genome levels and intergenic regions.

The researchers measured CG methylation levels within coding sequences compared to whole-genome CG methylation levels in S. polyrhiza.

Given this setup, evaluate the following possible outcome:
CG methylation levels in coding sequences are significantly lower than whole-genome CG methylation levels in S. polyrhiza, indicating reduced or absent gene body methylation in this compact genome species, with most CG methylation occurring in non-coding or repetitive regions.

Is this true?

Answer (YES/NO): YES